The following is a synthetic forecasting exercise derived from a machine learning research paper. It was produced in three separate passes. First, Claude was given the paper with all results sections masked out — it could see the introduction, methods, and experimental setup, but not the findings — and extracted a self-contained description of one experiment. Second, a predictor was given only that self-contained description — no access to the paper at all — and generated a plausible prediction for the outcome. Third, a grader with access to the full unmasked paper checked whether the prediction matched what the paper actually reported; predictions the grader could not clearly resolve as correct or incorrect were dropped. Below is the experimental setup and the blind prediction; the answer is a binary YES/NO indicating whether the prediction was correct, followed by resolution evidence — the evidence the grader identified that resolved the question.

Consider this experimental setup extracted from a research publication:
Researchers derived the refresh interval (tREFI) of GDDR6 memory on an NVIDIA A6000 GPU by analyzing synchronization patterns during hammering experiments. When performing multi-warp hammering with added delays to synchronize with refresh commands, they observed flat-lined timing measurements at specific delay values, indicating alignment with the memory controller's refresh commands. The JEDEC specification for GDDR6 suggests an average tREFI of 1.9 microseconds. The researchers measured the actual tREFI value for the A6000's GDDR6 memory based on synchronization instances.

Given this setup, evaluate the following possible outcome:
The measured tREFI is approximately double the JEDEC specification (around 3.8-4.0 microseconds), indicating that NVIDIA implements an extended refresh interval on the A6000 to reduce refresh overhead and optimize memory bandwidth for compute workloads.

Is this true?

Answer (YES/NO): NO